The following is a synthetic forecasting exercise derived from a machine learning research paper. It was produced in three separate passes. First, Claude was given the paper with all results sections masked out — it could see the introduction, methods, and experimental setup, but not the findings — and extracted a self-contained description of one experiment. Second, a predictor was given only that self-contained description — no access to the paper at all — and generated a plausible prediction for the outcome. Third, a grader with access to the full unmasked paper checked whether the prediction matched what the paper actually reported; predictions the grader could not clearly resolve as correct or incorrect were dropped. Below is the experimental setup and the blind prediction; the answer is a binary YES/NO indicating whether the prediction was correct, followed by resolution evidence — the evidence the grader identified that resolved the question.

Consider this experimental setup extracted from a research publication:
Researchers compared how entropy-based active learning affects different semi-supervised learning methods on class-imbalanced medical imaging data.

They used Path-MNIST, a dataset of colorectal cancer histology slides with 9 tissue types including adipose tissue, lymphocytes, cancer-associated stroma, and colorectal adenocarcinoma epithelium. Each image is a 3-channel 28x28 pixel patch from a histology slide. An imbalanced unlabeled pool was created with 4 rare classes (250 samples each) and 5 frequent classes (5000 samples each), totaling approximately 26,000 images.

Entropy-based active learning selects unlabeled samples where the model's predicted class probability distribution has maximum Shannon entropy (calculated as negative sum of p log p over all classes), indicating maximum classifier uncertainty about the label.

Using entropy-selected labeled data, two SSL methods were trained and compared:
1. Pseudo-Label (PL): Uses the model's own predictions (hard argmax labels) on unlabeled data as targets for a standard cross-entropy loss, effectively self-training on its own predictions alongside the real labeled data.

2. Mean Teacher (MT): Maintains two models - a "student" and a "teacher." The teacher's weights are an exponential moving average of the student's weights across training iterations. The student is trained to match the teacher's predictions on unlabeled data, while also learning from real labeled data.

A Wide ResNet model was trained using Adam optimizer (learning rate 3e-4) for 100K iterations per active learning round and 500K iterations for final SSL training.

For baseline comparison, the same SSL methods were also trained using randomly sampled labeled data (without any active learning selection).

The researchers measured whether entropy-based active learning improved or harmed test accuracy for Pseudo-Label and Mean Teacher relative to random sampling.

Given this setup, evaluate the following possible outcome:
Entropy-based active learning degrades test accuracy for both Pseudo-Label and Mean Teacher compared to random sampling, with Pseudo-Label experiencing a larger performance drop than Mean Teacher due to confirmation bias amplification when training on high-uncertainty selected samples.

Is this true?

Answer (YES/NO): NO